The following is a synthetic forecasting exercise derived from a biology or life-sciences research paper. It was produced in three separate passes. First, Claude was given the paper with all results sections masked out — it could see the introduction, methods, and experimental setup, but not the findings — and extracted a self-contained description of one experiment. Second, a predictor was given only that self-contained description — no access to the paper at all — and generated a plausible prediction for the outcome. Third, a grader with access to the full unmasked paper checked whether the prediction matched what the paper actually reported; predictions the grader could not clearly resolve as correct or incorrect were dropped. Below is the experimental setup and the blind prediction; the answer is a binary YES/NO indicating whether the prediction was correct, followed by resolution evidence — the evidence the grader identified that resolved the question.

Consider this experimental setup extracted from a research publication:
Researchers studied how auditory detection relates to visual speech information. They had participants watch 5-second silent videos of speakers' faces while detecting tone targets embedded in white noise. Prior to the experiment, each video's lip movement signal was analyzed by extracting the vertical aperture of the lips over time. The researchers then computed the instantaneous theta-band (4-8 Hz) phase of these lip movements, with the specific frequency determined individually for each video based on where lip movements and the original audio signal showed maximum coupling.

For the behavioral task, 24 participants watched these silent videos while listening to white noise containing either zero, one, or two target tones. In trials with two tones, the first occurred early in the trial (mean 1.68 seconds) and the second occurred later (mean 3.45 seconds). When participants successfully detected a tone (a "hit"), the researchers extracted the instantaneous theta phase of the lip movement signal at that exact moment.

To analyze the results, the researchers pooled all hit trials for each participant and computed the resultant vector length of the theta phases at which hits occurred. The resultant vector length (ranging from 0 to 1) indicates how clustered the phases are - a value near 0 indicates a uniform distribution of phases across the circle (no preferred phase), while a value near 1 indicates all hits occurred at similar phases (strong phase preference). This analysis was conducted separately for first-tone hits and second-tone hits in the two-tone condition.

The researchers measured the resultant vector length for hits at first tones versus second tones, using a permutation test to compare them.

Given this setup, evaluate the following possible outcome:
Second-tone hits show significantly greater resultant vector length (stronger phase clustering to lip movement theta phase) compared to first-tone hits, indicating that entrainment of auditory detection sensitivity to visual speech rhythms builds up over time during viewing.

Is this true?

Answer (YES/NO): YES